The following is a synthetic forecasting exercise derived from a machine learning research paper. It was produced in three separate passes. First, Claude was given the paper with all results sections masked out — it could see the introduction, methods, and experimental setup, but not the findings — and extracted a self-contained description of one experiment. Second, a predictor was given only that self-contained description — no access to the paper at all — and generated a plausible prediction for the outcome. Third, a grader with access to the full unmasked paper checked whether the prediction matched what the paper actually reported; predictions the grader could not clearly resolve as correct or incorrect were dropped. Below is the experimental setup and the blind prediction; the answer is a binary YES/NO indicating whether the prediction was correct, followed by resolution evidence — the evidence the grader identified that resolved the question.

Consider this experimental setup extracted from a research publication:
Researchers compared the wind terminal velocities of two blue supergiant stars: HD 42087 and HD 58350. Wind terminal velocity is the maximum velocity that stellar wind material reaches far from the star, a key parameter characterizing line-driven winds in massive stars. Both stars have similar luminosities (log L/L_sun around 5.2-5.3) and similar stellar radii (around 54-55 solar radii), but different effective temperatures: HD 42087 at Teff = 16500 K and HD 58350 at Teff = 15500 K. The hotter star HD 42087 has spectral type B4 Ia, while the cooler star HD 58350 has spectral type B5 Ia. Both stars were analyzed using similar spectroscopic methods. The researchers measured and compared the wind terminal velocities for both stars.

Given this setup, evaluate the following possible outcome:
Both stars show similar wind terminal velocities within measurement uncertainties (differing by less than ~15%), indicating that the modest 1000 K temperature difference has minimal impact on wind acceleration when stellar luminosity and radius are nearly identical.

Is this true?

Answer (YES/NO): NO